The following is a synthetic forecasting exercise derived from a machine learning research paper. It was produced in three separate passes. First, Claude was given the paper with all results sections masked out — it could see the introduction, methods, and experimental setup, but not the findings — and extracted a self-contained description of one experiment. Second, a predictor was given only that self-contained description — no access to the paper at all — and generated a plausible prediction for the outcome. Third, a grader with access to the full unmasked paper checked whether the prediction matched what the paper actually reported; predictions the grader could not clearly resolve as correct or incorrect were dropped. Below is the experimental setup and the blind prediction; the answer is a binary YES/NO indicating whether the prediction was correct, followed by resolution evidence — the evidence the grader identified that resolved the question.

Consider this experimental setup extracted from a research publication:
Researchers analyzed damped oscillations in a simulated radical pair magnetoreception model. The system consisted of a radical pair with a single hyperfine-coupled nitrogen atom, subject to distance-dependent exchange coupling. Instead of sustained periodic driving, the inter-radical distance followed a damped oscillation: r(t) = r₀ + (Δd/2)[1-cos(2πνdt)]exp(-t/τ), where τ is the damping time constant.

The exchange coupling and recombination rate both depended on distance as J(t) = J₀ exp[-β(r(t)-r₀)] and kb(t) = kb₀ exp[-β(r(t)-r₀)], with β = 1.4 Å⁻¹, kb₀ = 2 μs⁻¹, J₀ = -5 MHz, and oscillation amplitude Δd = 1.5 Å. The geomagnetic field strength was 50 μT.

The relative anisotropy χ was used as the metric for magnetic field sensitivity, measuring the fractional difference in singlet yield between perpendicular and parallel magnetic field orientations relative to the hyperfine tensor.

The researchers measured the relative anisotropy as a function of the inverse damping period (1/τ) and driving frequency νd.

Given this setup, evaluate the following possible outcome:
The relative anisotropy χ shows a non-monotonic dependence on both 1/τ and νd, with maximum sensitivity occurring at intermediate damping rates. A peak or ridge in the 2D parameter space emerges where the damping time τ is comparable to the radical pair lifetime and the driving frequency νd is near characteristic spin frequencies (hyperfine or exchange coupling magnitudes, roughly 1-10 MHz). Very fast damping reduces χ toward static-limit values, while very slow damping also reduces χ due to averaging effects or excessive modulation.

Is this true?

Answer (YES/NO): NO